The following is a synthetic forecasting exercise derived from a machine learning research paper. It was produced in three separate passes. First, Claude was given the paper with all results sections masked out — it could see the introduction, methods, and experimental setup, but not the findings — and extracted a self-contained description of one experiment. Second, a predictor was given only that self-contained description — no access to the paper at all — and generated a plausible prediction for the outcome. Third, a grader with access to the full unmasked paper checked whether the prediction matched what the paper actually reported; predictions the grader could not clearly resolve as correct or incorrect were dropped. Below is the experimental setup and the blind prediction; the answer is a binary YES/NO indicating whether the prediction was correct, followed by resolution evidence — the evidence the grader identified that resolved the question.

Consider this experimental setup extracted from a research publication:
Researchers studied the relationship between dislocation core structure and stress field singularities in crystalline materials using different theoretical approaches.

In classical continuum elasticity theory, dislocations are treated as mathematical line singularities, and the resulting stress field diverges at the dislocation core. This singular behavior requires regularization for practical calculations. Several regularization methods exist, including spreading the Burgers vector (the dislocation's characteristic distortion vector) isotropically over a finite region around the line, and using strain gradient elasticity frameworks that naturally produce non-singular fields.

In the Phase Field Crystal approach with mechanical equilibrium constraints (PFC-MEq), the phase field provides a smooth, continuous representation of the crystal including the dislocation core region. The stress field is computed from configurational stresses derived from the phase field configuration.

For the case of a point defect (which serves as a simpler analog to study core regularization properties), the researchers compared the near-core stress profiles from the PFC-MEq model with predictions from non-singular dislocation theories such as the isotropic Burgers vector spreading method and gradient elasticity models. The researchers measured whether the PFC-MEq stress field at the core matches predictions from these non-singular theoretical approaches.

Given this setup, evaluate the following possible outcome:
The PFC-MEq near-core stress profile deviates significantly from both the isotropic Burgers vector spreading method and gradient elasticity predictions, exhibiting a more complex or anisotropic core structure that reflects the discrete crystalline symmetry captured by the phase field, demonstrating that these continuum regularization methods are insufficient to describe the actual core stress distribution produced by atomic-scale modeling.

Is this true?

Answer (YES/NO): NO